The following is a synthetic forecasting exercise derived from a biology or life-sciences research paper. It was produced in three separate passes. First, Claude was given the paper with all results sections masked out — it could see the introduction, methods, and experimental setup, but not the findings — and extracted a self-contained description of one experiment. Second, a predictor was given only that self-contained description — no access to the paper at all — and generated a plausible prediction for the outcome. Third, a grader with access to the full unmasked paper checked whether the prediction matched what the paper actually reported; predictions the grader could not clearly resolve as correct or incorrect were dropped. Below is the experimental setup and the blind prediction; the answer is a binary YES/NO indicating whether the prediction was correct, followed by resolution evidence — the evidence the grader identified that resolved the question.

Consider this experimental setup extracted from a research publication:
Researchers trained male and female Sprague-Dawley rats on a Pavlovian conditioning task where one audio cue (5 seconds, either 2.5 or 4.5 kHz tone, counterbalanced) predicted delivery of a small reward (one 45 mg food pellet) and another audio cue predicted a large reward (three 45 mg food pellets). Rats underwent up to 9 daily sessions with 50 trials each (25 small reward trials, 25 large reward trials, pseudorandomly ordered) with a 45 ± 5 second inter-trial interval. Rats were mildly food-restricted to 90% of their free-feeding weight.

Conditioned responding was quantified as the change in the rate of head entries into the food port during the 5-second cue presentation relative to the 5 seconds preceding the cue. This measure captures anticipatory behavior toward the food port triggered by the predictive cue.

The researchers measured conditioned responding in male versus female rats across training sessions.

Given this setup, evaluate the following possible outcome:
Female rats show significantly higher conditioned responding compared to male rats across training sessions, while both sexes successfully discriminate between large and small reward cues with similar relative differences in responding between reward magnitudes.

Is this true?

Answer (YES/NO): NO